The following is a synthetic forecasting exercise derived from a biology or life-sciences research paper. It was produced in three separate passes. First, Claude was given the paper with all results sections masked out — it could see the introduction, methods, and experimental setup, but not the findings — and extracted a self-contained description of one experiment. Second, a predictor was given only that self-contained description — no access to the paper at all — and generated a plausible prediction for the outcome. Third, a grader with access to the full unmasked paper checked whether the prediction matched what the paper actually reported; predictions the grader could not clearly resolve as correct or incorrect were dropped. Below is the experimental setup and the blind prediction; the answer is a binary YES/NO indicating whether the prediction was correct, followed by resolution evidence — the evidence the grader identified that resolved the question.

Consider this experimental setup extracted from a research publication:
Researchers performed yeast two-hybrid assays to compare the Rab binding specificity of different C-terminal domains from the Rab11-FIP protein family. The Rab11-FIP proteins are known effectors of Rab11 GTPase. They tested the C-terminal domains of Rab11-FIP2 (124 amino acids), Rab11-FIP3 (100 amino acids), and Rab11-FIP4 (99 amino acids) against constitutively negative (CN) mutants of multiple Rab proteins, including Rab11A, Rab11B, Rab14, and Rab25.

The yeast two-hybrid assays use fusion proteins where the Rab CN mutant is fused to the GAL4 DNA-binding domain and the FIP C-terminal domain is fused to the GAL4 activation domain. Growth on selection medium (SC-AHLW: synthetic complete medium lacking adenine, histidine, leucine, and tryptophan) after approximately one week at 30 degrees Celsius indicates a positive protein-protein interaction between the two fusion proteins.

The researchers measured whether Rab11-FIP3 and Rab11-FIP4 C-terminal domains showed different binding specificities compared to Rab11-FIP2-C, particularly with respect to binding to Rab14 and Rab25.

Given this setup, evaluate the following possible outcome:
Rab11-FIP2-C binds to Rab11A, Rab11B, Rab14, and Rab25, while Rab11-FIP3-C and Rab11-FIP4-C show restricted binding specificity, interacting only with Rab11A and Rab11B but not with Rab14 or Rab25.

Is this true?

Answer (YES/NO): NO